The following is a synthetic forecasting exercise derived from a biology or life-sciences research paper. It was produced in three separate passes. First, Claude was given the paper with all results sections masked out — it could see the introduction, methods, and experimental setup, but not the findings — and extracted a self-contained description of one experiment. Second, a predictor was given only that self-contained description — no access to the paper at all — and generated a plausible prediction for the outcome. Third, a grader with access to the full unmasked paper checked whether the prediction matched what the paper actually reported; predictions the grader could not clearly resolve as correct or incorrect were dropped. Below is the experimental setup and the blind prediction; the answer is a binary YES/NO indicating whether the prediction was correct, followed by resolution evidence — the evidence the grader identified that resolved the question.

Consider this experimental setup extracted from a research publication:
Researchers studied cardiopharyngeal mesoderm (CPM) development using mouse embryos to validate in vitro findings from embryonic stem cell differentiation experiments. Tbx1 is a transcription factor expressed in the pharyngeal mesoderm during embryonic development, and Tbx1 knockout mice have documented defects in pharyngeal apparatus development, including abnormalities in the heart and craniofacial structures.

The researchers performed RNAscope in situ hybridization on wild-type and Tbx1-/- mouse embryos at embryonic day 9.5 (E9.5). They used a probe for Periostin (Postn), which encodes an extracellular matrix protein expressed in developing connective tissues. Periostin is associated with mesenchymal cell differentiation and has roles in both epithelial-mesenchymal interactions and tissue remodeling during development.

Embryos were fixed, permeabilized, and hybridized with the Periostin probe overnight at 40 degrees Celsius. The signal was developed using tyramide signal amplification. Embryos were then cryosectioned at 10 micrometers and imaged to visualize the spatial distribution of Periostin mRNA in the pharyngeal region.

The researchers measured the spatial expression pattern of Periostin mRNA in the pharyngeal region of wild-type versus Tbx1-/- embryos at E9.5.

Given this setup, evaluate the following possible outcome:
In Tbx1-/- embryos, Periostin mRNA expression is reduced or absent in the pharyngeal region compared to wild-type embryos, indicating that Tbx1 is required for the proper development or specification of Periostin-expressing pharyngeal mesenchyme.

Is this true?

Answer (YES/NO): NO